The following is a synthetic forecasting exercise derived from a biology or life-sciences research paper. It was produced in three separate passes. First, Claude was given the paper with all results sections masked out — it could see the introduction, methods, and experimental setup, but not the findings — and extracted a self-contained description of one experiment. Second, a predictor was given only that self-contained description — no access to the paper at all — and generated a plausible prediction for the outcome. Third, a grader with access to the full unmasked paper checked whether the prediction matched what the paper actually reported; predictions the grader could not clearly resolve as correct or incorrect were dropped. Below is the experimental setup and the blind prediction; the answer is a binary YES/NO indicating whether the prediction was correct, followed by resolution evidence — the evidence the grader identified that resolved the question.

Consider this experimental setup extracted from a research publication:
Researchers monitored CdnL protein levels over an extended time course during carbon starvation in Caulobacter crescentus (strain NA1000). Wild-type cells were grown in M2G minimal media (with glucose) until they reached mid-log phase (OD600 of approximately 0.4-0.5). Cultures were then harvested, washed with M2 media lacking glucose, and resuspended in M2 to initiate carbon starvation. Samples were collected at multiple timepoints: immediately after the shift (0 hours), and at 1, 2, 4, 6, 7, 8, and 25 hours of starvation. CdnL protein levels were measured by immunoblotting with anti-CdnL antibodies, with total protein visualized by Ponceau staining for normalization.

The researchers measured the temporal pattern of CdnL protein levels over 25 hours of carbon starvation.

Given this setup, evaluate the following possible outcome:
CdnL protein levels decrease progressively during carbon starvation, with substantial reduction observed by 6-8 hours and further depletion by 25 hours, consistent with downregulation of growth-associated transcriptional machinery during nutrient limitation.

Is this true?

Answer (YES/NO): NO